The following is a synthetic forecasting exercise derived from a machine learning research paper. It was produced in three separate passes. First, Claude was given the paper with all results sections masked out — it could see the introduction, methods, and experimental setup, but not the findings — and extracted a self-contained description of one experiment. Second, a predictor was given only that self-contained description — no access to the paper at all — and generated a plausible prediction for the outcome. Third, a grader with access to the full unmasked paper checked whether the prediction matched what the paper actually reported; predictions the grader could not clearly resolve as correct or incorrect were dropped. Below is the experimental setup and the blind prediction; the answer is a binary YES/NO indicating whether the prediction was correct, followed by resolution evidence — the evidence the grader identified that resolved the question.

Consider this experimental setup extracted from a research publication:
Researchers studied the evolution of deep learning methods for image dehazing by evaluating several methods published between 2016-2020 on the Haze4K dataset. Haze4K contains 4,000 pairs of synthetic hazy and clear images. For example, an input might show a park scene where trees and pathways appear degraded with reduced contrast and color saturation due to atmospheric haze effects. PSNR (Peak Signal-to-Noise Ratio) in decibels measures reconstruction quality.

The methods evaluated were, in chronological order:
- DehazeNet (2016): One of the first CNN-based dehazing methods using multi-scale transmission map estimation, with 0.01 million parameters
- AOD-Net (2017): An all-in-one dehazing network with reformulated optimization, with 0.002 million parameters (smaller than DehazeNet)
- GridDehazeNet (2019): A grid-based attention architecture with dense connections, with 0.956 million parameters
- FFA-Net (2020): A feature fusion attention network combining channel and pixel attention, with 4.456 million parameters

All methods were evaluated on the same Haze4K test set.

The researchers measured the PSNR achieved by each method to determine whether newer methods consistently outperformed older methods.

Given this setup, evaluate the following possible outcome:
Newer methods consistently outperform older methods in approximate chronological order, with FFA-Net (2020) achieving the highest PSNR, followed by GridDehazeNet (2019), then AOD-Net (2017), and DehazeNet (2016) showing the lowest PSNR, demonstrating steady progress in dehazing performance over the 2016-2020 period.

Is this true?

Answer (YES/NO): NO